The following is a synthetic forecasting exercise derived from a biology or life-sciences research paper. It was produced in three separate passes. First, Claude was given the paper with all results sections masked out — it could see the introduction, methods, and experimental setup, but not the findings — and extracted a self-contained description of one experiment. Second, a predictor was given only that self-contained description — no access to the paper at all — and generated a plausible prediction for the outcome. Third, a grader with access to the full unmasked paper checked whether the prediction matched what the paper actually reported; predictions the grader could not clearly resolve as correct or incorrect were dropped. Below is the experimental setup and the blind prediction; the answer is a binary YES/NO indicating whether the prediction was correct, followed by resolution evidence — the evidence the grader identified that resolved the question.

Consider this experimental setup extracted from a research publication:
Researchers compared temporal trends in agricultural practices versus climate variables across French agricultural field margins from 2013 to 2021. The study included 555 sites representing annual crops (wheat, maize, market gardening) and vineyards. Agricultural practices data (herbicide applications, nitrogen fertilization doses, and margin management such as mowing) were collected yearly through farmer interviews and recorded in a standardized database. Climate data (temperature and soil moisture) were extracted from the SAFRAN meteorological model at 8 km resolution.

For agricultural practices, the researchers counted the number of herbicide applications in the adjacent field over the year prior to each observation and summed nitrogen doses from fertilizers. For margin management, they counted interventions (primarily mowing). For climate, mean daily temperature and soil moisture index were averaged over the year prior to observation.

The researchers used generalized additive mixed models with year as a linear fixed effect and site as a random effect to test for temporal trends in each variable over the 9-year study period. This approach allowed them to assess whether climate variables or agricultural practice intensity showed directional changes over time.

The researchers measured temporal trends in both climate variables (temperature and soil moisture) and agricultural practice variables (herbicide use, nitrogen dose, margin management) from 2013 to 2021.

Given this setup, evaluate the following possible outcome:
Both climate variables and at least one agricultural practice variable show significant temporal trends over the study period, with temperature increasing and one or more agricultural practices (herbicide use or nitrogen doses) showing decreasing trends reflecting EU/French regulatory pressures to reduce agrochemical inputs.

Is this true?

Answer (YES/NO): NO